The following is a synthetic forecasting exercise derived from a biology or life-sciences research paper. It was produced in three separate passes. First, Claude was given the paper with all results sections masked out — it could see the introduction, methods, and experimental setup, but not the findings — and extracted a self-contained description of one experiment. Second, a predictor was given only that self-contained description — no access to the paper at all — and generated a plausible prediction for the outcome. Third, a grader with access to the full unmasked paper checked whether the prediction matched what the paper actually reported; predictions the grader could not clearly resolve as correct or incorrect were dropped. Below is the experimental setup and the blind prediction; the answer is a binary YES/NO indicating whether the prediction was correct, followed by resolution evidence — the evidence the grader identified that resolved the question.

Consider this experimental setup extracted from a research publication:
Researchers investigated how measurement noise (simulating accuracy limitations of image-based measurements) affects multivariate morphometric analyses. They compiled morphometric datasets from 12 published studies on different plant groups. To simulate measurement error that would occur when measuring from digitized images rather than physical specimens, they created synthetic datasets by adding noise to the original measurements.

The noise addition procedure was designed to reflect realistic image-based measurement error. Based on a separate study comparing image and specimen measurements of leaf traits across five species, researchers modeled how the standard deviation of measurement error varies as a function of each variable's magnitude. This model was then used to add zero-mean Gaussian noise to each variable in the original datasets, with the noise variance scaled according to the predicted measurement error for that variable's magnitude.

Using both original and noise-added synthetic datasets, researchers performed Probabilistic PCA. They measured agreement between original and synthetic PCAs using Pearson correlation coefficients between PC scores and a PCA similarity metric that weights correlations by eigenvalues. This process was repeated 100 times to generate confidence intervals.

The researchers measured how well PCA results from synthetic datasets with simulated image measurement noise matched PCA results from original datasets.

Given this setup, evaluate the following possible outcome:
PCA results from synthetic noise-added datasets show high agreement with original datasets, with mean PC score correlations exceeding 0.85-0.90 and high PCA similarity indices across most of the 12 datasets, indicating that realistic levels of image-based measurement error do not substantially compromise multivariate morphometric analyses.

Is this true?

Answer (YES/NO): YES